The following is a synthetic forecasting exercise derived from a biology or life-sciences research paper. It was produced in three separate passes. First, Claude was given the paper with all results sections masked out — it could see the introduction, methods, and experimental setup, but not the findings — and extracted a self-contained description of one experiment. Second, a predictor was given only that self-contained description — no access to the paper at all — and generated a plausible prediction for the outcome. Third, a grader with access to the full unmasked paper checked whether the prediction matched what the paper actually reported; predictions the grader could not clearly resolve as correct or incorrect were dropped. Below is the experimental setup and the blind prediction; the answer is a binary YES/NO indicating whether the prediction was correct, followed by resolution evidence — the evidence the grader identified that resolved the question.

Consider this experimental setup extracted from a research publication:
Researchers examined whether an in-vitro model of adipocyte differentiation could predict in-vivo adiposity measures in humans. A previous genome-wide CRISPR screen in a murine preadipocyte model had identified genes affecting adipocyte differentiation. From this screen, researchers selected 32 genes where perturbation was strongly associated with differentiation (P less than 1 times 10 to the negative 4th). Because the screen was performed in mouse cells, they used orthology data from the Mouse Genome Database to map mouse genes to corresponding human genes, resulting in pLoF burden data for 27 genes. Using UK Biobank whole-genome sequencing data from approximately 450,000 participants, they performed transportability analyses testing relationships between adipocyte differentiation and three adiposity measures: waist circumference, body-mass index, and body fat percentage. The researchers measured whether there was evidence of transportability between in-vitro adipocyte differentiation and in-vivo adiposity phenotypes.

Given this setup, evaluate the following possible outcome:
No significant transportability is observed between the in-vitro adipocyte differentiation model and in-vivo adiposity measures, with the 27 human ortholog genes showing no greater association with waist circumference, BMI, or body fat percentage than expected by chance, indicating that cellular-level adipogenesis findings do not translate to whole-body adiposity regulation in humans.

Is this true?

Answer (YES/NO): YES